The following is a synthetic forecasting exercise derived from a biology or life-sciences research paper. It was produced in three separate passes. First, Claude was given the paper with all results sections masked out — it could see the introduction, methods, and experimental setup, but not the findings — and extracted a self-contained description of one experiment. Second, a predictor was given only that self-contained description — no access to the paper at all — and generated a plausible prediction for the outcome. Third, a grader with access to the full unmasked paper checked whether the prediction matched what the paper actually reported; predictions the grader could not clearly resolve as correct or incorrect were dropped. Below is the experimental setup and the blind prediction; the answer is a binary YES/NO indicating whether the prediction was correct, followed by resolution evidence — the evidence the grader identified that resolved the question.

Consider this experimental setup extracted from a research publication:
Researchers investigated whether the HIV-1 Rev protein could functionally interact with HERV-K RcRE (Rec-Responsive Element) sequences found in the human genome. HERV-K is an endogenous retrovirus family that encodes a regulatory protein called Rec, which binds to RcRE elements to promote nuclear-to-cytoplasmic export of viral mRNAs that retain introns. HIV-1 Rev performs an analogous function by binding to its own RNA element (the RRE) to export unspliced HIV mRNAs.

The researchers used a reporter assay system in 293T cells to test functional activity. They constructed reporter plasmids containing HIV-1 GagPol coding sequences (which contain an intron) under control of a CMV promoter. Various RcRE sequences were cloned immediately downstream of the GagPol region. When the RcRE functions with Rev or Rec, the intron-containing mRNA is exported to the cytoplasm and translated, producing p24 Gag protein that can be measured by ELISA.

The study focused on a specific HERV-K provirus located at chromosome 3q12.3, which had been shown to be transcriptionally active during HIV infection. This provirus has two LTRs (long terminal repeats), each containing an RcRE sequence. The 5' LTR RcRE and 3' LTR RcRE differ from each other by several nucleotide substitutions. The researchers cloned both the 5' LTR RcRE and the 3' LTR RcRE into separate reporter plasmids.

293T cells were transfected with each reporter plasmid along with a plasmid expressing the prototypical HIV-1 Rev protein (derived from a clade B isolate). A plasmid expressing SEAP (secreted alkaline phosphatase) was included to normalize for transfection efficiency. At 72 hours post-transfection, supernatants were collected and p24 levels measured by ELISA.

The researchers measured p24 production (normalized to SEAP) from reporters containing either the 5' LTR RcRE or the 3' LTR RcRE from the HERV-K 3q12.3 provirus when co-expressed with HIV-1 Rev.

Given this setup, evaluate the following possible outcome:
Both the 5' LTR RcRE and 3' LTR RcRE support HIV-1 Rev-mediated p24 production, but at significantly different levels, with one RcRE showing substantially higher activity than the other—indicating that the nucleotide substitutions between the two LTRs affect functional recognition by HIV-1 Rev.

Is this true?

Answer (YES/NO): NO